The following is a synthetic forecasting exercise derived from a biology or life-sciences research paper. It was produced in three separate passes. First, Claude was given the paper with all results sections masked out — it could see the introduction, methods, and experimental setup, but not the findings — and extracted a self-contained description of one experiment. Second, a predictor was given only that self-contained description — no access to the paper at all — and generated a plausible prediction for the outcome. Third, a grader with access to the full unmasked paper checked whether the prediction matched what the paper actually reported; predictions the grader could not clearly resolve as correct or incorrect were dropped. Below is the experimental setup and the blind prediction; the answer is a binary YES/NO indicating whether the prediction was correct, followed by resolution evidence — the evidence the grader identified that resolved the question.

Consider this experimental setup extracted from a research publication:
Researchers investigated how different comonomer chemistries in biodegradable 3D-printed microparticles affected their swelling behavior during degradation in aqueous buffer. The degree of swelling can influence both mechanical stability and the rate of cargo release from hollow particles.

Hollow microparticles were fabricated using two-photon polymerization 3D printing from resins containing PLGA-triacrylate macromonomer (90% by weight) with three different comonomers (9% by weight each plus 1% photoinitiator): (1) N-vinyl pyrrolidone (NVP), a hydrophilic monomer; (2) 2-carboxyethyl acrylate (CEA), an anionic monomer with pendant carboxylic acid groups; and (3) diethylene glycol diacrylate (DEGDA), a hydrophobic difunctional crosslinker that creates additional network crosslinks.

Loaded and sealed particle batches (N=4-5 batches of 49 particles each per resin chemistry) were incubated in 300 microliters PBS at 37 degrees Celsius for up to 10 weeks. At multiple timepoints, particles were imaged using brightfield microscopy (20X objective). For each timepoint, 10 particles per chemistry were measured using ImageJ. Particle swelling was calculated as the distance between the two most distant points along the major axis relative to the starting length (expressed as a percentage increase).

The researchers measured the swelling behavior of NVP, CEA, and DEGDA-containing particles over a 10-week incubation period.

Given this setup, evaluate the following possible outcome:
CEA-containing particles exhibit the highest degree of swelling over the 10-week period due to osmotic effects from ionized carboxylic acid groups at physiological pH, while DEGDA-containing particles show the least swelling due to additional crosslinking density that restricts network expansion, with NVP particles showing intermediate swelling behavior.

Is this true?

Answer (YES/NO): YES